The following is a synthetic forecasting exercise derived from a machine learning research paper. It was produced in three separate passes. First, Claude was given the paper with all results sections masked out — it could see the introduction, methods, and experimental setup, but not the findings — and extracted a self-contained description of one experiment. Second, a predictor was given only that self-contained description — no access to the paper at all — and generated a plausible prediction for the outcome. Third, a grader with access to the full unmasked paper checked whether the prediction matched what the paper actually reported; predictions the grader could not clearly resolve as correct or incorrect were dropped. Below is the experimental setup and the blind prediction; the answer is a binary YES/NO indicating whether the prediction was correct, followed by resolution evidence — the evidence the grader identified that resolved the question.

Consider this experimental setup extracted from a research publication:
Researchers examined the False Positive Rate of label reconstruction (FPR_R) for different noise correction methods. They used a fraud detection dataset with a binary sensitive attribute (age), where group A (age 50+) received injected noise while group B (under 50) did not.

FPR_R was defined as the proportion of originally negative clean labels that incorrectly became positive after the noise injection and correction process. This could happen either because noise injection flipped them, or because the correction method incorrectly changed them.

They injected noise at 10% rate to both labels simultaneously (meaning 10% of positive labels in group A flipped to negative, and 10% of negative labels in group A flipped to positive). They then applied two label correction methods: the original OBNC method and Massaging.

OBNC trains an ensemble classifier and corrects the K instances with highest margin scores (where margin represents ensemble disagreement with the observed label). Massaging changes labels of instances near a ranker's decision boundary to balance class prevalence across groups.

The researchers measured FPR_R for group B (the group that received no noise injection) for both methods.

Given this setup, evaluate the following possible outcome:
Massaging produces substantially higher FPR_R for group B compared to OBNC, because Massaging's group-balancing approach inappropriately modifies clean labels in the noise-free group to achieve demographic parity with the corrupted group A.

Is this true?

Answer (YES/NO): NO